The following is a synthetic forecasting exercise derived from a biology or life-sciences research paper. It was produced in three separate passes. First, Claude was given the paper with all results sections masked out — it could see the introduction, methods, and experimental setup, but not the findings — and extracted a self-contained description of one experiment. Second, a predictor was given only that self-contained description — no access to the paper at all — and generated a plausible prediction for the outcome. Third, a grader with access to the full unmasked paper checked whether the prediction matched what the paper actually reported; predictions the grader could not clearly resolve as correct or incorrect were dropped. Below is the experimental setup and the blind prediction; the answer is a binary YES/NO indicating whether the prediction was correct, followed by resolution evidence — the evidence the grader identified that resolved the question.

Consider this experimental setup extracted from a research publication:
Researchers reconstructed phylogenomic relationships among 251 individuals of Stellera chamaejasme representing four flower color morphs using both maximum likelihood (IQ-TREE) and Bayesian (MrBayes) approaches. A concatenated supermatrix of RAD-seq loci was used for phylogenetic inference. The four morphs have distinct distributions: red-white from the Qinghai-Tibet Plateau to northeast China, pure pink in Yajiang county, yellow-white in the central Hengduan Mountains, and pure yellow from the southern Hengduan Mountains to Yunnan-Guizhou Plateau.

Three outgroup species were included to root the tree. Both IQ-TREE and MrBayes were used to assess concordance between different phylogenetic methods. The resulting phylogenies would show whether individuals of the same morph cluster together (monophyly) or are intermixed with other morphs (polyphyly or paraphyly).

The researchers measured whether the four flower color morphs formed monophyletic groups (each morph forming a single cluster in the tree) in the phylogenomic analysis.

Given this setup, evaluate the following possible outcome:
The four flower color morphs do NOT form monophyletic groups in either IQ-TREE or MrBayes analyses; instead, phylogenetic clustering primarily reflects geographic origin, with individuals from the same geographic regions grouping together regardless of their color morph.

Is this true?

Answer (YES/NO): NO